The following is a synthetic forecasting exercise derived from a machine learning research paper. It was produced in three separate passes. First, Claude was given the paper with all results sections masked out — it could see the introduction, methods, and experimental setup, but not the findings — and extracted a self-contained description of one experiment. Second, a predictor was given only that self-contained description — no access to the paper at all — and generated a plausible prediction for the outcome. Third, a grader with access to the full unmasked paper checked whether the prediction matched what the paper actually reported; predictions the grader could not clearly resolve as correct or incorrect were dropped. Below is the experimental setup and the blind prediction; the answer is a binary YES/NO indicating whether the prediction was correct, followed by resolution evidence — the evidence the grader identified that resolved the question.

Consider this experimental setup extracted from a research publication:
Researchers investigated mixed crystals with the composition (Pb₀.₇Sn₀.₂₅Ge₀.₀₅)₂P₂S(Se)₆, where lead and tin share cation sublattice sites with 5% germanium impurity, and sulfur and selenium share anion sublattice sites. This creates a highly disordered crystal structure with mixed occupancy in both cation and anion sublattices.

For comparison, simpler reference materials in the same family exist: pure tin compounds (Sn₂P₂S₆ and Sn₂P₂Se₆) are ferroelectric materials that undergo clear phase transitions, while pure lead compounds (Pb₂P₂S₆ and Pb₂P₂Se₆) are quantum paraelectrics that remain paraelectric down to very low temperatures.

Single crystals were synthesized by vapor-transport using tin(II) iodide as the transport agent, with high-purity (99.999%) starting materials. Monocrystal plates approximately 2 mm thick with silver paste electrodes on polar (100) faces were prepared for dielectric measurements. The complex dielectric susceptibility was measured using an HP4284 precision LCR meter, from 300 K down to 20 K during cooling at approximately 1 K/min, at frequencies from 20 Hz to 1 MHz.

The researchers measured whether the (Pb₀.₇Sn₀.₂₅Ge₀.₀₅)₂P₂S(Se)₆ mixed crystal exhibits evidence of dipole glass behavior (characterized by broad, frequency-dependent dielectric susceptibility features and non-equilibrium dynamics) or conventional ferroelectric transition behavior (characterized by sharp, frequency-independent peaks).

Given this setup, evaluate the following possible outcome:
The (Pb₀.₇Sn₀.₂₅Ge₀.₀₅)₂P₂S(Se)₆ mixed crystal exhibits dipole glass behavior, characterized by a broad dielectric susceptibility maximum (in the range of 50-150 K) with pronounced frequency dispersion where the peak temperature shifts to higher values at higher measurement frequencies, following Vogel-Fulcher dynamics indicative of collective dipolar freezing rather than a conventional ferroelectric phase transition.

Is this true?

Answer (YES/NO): NO